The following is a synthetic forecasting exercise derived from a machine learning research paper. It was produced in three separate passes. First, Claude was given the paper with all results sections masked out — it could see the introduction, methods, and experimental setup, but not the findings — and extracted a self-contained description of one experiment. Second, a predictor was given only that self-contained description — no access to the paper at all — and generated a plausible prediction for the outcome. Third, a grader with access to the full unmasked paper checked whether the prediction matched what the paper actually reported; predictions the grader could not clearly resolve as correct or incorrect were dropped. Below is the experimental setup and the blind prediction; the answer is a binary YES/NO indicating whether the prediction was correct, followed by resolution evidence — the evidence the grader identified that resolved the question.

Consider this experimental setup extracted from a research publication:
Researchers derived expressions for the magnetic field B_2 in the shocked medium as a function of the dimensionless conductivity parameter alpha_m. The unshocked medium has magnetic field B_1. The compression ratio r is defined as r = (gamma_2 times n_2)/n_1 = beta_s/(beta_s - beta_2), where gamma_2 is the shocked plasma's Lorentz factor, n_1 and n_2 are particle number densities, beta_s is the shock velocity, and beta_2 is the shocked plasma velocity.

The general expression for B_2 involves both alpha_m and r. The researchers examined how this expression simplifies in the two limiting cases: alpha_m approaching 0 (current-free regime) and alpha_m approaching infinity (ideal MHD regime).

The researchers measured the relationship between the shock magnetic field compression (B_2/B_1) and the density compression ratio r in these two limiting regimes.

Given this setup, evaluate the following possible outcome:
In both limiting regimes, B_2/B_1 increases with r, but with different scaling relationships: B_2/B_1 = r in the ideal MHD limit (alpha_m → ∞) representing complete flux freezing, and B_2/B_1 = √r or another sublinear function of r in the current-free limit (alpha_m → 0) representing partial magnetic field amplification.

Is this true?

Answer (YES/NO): NO